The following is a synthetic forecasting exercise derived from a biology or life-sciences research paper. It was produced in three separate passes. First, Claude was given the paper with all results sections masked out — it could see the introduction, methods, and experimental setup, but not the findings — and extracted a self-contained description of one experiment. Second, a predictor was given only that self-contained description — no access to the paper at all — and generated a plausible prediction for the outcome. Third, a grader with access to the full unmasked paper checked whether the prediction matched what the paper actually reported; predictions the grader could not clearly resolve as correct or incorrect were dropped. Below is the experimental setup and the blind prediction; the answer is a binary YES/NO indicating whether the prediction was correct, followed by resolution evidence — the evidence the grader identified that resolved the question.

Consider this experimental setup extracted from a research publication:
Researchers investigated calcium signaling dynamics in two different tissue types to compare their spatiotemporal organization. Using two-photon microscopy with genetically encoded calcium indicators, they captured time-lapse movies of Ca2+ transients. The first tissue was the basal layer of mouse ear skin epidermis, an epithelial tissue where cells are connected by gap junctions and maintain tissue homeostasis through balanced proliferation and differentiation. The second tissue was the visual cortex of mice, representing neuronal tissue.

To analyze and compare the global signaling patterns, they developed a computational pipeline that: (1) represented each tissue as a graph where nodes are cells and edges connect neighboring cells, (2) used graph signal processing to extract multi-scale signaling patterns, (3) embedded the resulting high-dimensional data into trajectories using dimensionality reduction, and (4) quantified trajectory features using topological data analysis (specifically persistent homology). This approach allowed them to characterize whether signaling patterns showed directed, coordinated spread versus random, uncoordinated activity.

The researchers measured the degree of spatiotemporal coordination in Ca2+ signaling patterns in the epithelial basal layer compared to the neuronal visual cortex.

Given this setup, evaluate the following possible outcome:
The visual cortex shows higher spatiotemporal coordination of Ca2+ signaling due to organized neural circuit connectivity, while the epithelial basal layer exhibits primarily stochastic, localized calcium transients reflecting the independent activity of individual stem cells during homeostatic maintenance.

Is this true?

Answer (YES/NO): NO